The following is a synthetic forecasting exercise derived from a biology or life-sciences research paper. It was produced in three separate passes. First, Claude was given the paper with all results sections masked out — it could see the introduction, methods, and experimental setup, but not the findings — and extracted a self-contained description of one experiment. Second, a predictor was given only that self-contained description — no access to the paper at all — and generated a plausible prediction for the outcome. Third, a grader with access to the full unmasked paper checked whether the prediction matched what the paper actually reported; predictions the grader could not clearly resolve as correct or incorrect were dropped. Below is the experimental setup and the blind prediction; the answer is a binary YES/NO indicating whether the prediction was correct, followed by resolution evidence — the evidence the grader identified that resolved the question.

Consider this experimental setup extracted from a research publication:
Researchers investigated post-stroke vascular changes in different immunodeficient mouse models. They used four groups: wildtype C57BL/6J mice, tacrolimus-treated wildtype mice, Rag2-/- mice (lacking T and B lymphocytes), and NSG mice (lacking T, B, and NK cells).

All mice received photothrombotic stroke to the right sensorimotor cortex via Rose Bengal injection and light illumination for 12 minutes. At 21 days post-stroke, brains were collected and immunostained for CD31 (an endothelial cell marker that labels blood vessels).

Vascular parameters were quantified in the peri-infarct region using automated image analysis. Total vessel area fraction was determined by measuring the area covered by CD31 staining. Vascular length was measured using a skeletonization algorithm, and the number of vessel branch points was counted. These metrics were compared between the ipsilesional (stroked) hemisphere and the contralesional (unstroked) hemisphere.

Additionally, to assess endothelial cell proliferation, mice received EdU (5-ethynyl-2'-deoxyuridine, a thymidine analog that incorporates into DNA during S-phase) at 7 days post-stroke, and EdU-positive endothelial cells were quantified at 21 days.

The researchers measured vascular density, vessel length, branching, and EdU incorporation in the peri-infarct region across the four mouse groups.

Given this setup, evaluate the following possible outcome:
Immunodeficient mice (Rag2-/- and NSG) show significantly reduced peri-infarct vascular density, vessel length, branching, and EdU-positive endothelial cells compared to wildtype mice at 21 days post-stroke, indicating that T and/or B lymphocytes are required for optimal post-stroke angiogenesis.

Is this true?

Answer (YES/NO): NO